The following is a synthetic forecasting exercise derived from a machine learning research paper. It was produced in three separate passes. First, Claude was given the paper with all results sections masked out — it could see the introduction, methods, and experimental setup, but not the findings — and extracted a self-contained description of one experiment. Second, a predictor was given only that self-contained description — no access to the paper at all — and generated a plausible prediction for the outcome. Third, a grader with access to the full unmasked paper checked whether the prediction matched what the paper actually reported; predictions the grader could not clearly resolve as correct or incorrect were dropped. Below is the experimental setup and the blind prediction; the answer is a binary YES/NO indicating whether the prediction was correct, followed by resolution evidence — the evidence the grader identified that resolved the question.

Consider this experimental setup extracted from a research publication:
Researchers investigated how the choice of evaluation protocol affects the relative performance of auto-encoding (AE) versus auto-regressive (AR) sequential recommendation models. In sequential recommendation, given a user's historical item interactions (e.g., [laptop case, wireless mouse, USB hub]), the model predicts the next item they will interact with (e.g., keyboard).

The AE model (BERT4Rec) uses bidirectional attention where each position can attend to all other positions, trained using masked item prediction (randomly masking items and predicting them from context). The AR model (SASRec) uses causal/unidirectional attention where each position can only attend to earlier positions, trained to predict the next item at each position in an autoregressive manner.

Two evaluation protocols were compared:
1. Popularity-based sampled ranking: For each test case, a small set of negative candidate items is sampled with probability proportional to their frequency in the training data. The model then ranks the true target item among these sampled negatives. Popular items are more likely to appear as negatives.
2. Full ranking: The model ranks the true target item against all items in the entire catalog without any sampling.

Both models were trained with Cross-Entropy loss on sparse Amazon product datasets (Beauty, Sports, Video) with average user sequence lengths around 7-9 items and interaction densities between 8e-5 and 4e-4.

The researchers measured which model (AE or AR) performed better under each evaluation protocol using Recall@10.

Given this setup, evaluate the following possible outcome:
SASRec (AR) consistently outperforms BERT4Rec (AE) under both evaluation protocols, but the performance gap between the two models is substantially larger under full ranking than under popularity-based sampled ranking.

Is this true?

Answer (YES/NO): NO